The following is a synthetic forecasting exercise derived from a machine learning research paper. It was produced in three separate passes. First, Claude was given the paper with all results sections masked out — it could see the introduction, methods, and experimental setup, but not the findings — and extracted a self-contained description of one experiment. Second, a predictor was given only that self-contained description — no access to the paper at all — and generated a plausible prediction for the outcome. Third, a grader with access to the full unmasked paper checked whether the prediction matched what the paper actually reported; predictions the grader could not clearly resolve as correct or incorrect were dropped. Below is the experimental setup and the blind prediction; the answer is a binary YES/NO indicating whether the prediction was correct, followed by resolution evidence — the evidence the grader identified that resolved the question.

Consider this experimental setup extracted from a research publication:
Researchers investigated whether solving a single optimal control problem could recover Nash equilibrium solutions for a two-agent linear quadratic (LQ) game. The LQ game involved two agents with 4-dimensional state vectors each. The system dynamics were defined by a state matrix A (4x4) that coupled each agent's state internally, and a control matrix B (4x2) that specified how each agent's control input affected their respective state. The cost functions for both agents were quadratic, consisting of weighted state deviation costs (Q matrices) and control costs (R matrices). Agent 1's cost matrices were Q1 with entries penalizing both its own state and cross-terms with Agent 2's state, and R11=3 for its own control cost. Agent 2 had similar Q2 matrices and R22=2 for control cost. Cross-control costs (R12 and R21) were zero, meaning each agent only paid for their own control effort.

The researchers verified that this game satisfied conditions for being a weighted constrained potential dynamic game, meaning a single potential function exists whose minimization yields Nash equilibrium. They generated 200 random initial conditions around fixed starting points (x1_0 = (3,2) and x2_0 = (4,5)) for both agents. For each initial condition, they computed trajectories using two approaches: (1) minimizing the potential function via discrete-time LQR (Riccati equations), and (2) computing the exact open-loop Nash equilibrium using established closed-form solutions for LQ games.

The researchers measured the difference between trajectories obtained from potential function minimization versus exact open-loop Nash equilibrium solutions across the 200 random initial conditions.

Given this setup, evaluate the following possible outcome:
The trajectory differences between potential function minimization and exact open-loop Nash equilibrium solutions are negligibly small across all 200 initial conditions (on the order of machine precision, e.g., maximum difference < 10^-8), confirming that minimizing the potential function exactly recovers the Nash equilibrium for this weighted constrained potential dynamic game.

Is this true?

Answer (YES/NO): YES